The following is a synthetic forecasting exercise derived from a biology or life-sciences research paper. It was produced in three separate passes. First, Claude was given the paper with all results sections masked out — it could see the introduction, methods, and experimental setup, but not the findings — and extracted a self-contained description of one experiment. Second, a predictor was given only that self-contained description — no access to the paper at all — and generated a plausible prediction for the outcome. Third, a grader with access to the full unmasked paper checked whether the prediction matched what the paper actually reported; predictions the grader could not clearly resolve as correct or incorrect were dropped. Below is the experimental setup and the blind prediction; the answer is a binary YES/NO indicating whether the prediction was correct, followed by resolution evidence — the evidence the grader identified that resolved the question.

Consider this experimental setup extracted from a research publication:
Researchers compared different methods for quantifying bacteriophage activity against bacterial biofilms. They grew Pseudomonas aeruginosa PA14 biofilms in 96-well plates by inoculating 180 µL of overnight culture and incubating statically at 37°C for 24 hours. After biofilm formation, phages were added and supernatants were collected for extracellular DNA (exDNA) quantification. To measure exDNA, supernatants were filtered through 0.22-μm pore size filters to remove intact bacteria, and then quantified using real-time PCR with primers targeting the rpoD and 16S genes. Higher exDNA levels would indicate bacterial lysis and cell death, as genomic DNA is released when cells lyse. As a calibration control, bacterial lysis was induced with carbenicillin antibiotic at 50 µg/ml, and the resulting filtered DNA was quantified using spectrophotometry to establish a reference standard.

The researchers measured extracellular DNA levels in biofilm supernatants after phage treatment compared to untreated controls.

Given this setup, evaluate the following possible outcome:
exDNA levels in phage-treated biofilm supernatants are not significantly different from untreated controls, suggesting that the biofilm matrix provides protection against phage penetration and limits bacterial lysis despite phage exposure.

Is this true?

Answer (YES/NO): NO